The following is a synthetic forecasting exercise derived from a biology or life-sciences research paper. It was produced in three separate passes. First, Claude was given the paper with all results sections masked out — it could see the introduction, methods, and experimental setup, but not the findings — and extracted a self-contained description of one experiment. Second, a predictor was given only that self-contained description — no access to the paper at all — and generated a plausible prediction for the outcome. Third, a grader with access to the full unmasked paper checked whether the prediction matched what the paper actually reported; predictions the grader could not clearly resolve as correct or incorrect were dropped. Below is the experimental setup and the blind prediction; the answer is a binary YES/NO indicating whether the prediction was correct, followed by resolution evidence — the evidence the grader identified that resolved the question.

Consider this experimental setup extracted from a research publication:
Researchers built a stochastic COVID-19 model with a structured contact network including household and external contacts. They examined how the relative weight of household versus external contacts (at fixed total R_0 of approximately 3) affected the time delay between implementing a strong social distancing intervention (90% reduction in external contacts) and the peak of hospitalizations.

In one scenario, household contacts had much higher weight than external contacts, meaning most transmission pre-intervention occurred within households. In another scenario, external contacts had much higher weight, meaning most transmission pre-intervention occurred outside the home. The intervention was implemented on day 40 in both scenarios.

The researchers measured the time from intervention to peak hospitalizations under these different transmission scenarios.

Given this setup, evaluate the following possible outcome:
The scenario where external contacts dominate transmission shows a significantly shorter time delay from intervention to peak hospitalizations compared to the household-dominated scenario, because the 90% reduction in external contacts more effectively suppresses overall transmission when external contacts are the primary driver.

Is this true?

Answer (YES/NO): NO